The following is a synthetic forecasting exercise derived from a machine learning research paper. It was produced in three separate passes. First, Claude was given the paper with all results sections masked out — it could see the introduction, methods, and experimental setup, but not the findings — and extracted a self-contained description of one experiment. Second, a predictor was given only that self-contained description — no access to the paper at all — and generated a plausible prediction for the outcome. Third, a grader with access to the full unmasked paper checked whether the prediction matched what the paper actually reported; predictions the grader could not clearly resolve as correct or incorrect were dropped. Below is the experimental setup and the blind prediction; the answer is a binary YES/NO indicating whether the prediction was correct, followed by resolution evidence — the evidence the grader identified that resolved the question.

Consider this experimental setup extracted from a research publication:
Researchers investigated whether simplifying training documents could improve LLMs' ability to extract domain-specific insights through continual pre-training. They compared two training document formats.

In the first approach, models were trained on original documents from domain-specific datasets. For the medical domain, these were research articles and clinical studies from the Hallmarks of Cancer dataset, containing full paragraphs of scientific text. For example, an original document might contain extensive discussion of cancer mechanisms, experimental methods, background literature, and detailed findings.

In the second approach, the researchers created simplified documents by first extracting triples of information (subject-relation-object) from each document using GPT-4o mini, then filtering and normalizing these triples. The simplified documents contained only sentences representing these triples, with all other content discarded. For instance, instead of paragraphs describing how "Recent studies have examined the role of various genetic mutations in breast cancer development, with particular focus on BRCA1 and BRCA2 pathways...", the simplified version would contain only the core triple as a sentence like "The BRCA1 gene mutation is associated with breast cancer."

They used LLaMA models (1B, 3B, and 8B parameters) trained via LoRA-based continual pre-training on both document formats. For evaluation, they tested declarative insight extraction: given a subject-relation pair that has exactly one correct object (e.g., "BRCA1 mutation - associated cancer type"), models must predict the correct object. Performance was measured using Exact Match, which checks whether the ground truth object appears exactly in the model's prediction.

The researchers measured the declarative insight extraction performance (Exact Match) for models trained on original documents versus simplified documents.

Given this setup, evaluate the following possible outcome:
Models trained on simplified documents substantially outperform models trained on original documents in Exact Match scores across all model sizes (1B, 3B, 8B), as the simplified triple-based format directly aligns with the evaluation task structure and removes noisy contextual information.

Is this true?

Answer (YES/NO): YES